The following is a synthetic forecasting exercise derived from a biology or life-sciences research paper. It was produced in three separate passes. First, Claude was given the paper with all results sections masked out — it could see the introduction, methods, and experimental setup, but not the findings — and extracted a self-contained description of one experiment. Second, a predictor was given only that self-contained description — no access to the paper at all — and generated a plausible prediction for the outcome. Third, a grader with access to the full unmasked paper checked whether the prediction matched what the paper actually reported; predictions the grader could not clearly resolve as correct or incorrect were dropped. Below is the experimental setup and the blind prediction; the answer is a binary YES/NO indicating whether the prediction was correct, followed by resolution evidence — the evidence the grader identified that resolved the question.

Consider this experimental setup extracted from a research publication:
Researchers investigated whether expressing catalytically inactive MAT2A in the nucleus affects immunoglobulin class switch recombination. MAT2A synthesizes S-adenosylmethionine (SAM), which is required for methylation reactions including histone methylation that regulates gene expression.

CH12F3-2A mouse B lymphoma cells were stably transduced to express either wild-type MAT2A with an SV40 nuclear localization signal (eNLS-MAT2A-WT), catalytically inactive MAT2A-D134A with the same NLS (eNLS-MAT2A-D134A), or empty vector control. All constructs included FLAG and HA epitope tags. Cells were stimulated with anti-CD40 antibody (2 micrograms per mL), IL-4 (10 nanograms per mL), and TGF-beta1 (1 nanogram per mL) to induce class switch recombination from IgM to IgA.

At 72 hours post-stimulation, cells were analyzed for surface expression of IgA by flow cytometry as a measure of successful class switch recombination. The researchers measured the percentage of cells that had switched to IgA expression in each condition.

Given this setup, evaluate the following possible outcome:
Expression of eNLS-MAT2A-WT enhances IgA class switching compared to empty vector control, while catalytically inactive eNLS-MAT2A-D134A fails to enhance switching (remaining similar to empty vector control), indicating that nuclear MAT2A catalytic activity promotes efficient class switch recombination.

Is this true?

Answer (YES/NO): NO